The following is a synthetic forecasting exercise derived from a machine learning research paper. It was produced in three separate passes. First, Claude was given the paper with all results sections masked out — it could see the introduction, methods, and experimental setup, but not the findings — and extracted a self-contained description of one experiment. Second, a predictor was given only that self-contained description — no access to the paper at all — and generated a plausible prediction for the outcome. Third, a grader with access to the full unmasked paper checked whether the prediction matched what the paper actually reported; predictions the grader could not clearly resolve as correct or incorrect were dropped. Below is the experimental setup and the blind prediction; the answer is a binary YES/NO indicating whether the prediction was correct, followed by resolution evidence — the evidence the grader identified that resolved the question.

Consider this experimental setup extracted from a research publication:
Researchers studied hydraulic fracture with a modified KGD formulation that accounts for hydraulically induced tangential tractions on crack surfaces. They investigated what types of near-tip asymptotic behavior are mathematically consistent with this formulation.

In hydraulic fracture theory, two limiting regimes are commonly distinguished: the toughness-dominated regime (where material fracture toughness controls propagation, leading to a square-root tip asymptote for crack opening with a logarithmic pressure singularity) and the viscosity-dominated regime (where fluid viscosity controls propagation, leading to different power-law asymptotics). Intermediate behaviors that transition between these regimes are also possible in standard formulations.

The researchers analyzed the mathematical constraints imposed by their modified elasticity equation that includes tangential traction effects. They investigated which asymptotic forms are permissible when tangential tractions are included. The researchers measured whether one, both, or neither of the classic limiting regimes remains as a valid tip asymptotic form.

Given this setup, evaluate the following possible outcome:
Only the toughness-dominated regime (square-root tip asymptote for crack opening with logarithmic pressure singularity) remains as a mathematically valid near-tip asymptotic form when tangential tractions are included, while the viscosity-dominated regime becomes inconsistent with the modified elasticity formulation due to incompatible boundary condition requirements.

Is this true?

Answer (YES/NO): YES